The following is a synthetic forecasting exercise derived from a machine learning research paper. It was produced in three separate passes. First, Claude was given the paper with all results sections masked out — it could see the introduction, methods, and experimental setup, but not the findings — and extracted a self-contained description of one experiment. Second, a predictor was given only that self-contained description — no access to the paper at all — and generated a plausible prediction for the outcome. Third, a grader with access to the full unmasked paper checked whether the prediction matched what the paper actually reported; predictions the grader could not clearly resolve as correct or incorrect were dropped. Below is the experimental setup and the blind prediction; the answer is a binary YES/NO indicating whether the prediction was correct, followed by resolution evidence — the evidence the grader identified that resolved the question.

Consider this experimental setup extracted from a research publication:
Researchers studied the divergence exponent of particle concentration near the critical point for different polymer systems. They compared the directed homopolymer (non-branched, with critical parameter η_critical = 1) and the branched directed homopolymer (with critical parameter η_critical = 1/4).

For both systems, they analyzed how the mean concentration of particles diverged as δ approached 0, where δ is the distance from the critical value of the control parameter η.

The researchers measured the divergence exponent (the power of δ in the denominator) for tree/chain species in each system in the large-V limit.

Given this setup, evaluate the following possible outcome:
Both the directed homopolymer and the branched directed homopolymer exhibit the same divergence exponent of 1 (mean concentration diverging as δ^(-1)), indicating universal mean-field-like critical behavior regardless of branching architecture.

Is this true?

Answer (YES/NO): NO